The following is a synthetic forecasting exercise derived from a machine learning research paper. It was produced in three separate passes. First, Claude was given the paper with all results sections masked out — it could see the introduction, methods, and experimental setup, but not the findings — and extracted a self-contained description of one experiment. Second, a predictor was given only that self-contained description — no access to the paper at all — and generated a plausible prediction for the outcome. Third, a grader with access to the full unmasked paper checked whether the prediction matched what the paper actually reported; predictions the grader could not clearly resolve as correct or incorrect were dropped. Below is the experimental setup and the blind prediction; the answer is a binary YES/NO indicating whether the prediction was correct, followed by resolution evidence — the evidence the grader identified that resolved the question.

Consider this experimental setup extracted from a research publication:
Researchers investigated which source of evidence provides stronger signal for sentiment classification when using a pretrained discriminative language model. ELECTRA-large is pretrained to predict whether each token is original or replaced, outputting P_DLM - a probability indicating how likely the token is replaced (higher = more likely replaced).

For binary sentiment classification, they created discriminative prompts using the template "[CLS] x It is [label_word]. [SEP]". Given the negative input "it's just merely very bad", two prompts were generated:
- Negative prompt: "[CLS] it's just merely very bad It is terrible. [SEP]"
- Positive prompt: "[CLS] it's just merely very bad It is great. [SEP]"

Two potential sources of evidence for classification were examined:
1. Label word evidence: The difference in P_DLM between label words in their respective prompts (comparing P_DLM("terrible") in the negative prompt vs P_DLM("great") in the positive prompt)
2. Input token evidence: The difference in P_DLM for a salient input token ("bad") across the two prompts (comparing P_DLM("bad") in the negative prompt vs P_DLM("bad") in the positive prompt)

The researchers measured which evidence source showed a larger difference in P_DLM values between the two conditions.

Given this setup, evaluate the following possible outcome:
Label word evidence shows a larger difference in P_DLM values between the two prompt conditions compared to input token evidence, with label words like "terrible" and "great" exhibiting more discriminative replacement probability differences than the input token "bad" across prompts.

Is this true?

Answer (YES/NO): NO